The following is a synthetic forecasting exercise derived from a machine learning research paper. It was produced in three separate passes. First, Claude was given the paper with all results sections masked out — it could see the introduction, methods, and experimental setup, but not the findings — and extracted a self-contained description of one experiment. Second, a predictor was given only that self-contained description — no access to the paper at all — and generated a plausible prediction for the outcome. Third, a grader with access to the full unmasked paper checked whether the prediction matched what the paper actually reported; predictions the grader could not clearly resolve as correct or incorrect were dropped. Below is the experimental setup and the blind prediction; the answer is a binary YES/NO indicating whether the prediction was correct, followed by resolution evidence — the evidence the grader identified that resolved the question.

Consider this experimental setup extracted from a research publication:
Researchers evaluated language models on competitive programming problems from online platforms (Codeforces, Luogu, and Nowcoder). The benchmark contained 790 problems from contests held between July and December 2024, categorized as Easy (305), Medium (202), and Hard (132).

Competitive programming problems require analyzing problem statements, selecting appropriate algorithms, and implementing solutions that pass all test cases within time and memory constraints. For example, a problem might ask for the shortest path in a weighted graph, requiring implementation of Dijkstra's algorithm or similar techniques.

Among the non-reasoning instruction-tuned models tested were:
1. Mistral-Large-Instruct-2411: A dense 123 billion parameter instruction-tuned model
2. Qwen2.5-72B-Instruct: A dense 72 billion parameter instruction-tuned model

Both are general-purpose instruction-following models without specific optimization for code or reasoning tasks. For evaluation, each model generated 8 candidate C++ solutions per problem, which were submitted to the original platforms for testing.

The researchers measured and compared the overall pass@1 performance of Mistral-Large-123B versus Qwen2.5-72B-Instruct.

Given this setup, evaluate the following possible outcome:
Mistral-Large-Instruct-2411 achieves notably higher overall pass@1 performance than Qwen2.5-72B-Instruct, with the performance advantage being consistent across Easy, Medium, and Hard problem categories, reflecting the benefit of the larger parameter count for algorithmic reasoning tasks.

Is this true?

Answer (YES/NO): NO